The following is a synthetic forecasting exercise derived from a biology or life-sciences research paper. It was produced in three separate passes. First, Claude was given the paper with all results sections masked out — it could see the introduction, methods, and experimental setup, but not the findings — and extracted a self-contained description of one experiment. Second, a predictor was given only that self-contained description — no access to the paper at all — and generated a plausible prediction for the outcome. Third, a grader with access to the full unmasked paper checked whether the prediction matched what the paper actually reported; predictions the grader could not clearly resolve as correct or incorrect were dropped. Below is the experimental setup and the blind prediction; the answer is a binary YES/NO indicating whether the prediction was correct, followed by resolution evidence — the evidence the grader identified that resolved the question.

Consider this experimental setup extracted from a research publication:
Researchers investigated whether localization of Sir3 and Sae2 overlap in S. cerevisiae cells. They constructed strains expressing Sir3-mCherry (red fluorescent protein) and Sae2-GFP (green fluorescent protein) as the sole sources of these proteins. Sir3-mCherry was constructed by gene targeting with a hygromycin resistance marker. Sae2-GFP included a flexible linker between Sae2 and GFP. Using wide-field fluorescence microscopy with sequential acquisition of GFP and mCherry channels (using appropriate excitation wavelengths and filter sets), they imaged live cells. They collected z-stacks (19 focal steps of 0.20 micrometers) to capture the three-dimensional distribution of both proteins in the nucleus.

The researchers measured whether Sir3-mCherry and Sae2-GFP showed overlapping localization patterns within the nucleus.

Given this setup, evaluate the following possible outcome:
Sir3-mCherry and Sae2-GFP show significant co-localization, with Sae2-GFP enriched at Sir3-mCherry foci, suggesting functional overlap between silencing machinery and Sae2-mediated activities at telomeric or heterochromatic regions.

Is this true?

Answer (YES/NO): NO